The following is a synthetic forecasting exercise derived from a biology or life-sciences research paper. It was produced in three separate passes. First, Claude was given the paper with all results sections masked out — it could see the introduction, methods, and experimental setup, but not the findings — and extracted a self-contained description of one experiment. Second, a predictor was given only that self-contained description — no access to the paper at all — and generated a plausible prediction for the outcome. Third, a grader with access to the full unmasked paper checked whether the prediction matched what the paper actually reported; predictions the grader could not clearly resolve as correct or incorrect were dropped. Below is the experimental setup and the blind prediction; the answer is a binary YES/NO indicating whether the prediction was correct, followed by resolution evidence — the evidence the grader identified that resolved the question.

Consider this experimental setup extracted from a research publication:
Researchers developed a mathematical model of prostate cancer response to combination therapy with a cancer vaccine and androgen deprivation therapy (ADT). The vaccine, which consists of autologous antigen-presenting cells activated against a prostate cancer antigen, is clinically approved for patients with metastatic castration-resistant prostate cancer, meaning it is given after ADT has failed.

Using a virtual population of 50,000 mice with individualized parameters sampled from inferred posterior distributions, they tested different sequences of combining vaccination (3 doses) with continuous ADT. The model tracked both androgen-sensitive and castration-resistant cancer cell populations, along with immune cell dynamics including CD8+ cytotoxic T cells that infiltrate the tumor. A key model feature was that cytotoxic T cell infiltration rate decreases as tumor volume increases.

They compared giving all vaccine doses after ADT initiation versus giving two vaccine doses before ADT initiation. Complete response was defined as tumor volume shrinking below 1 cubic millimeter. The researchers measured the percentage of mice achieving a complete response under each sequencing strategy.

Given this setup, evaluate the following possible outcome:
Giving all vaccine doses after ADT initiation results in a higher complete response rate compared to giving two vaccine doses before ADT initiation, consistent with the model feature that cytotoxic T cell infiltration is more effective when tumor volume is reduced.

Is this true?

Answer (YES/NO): NO